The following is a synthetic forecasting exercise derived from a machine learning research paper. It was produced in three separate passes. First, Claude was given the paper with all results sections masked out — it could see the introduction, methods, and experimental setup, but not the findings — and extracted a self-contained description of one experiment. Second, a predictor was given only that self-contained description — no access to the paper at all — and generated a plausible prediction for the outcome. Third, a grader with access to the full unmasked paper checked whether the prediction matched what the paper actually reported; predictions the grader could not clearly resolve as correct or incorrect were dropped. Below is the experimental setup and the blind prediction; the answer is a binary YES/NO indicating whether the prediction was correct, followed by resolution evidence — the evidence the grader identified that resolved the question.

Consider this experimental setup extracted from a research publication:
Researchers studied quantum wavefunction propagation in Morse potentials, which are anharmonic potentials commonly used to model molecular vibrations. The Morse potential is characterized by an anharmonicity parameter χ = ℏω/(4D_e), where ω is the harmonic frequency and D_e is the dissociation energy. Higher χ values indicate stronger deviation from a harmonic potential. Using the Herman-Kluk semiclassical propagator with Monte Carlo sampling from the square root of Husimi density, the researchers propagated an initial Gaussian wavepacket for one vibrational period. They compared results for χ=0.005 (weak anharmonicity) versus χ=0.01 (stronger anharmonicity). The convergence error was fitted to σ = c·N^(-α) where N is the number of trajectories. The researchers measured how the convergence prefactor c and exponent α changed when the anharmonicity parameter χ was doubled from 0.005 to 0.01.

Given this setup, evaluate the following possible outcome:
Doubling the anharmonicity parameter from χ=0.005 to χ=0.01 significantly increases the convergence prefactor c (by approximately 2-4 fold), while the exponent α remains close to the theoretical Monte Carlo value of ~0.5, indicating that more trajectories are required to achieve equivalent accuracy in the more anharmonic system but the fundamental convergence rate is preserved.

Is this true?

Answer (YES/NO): NO